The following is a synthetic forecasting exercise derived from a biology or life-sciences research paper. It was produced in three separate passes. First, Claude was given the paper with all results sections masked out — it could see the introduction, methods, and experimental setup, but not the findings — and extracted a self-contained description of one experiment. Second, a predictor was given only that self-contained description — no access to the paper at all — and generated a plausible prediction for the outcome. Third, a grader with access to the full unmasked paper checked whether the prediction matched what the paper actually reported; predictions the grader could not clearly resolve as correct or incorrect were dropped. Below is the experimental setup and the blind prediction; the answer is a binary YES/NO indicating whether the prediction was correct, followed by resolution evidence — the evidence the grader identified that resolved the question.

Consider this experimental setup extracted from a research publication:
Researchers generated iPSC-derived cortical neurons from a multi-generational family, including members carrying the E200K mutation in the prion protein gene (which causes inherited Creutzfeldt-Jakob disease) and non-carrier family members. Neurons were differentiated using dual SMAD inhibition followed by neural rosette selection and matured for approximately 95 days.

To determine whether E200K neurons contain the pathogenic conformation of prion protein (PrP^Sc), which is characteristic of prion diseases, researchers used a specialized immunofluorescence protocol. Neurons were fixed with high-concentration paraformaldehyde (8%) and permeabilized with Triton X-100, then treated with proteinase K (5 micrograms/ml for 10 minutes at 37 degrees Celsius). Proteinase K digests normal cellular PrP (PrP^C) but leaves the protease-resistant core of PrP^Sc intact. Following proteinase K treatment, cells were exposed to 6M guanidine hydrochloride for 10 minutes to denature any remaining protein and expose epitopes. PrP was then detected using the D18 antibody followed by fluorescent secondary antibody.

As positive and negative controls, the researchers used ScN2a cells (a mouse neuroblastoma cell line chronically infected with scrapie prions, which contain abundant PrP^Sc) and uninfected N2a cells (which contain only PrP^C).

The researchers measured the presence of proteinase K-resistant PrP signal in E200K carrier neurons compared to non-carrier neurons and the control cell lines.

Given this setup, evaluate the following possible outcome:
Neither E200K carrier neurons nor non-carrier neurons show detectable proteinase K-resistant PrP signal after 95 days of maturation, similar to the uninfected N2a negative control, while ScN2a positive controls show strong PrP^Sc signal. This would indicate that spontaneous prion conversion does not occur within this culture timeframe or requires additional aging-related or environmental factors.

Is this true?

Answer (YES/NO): NO